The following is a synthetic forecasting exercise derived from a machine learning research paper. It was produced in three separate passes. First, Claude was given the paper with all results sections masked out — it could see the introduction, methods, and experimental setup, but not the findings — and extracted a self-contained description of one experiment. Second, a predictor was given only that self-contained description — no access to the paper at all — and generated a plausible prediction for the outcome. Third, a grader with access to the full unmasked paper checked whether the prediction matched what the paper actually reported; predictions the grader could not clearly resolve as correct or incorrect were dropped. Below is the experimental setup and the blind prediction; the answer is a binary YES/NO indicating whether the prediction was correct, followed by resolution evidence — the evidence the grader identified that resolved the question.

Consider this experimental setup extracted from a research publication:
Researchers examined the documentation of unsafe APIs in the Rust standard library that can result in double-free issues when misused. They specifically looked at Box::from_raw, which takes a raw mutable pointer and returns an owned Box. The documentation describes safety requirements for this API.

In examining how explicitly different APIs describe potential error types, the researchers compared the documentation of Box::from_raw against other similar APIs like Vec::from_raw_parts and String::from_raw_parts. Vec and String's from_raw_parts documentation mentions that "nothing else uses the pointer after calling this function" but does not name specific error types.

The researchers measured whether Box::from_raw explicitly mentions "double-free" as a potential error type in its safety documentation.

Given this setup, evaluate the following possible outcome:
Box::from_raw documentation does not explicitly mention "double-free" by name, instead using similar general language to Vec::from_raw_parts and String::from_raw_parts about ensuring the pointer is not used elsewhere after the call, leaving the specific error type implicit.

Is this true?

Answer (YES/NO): NO